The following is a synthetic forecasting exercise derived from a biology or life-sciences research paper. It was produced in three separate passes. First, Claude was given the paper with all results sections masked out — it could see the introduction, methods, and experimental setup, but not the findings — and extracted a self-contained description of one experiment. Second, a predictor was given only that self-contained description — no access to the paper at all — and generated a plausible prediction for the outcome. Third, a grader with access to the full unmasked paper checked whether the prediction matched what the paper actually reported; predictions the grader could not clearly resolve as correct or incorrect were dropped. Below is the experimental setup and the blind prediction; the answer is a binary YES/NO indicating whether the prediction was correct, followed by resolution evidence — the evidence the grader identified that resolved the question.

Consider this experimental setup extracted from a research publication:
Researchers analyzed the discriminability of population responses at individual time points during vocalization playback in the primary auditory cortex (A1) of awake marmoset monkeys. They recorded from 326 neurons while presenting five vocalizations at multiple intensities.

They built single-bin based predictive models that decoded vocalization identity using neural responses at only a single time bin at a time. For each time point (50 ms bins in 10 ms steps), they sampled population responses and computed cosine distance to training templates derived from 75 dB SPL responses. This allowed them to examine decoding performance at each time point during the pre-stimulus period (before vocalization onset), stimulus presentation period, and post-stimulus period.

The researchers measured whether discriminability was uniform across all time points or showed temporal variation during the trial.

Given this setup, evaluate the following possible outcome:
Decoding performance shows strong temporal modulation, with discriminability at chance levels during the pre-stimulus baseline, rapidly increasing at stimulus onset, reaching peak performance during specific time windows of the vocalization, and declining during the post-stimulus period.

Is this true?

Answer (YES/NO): NO